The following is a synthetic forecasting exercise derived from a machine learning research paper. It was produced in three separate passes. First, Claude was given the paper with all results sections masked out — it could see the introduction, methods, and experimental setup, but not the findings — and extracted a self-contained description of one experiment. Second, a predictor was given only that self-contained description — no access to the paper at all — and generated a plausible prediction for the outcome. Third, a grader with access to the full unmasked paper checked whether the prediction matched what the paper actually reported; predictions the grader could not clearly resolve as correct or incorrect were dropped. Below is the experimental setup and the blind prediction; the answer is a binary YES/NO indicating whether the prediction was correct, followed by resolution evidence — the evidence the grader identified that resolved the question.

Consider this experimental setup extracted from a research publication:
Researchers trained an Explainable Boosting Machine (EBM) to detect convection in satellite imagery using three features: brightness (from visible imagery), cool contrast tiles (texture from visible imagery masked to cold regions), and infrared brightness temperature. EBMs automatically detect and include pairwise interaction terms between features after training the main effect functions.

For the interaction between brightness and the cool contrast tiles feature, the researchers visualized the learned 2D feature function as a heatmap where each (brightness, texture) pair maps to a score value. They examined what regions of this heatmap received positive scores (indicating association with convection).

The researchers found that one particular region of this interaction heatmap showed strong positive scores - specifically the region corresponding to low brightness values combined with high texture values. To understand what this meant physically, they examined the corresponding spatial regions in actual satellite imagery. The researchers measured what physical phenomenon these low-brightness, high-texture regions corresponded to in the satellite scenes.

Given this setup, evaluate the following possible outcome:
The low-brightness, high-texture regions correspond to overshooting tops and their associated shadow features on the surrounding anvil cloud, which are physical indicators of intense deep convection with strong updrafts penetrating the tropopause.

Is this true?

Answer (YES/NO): NO